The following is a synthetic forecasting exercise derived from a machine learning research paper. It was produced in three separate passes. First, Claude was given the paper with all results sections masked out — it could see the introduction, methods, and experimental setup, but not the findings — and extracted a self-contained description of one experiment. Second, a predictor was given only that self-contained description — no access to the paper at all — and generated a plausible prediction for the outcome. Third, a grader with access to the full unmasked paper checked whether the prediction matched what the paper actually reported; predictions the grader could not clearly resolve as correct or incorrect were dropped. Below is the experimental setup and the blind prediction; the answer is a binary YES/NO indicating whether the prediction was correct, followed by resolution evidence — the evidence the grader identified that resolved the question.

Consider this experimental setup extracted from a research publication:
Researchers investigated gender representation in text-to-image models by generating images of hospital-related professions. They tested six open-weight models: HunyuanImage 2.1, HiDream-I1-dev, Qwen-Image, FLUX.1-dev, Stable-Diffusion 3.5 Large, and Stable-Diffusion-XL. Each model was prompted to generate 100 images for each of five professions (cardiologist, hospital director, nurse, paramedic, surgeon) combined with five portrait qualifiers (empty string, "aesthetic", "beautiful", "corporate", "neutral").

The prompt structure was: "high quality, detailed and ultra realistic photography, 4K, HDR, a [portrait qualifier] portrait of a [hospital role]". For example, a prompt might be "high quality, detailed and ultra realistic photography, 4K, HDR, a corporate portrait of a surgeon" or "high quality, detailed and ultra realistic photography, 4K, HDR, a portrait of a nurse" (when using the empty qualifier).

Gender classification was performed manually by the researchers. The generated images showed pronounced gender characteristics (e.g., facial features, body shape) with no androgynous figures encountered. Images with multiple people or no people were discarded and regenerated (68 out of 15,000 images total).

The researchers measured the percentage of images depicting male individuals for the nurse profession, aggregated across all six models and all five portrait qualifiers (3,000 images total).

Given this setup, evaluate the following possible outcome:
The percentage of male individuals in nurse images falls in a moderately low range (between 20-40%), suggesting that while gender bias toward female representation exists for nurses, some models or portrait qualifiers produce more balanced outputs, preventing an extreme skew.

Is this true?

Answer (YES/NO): NO